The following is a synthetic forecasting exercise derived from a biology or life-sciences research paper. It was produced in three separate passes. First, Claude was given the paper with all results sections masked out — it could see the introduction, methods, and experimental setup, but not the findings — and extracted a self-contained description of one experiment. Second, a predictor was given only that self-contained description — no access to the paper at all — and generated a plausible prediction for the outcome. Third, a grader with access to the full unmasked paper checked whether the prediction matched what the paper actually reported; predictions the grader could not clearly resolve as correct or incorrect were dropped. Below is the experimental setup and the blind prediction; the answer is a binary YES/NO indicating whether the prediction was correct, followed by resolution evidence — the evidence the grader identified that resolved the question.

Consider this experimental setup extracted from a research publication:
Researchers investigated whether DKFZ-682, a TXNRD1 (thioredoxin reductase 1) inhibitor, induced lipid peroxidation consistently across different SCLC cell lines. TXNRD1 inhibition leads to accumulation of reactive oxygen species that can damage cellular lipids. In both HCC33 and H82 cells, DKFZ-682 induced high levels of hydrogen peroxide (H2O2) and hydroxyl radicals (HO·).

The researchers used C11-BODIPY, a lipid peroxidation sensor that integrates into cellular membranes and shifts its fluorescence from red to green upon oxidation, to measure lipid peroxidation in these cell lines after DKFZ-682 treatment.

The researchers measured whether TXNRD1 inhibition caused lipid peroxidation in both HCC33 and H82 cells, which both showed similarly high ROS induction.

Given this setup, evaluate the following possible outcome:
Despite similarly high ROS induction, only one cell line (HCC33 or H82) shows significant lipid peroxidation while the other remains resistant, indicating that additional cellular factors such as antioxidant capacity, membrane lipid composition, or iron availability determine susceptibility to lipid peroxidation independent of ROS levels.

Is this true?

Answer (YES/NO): YES